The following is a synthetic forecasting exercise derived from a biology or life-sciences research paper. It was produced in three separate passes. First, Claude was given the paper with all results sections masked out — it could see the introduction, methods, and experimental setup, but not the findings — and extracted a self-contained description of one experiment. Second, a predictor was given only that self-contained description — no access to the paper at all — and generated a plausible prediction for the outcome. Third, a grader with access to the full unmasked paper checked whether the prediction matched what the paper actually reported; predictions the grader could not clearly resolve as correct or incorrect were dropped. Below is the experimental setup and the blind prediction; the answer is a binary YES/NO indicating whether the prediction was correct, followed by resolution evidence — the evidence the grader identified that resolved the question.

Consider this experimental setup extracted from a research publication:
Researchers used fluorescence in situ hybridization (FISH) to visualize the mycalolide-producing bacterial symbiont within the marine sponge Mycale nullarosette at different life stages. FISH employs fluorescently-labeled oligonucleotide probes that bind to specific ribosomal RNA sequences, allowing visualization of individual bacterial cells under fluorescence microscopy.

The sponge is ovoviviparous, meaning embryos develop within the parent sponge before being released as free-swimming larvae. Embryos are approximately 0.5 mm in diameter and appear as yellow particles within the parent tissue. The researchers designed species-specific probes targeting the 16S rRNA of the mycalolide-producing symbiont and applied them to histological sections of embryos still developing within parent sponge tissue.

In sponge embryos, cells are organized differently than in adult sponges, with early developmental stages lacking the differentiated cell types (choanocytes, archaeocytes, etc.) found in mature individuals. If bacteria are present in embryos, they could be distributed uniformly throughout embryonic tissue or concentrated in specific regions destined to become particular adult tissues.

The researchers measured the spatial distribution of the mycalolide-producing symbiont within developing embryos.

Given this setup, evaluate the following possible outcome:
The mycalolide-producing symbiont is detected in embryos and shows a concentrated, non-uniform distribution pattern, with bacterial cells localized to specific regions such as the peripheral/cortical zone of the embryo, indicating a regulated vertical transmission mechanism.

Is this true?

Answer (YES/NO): NO